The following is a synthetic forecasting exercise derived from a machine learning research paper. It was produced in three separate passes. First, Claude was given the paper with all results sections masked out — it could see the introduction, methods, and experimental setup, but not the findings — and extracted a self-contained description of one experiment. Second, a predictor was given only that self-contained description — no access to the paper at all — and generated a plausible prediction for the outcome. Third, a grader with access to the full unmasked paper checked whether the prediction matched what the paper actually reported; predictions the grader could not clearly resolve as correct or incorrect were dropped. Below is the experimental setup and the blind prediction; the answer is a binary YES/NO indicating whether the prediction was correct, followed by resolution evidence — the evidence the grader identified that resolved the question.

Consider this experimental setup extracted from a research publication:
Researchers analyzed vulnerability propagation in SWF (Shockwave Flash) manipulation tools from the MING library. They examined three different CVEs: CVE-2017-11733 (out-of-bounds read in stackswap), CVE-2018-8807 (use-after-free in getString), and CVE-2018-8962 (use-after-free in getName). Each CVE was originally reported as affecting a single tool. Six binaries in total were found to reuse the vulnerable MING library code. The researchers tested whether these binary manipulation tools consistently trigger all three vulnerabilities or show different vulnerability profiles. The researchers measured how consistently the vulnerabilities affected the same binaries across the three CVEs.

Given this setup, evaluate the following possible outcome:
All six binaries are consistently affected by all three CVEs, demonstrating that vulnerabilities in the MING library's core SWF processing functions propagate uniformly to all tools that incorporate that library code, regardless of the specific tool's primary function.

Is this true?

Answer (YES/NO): NO